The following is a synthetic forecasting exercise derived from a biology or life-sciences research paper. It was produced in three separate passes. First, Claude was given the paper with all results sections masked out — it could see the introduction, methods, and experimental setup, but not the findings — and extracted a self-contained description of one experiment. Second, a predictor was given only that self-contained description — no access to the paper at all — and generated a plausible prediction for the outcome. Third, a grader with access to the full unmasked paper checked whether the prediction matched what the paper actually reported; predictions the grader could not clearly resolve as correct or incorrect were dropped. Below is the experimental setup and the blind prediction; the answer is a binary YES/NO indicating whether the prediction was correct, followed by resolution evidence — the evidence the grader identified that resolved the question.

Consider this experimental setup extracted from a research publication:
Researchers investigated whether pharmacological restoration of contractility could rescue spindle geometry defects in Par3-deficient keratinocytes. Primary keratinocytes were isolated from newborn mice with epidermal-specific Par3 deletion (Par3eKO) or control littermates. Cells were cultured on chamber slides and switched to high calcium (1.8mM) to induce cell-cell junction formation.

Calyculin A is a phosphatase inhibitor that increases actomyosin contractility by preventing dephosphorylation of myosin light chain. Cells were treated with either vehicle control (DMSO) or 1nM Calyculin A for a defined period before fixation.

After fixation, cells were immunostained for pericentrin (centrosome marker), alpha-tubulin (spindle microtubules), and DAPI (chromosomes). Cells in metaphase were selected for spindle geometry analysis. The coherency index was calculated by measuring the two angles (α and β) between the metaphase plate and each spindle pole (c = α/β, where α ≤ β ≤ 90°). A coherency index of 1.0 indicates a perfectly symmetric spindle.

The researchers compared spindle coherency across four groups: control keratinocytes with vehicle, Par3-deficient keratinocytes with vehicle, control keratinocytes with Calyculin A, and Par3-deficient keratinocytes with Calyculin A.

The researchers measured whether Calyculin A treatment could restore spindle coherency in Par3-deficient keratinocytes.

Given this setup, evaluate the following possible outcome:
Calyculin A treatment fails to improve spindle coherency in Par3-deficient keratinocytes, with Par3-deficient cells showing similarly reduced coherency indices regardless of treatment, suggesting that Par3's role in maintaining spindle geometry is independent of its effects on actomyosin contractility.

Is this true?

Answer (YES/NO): NO